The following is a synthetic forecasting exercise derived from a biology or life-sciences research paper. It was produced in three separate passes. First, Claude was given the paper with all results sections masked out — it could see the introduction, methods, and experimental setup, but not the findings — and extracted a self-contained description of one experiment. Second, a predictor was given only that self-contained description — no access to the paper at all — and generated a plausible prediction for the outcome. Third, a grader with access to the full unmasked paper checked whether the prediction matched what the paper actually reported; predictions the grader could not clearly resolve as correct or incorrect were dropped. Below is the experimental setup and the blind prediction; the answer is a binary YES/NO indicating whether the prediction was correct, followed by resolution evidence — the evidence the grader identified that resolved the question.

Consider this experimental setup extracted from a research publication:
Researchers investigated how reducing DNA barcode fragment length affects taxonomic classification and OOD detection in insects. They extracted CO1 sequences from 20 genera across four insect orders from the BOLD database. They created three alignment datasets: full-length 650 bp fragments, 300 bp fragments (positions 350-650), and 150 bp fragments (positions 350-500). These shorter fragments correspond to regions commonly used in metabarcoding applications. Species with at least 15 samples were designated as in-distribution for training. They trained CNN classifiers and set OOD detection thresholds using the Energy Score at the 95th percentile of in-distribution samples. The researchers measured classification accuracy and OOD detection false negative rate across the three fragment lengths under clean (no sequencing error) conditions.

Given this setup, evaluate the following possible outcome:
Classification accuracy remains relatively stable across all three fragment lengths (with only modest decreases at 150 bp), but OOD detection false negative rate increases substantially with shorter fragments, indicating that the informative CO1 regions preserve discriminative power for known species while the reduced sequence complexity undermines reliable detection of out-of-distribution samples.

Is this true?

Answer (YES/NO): YES